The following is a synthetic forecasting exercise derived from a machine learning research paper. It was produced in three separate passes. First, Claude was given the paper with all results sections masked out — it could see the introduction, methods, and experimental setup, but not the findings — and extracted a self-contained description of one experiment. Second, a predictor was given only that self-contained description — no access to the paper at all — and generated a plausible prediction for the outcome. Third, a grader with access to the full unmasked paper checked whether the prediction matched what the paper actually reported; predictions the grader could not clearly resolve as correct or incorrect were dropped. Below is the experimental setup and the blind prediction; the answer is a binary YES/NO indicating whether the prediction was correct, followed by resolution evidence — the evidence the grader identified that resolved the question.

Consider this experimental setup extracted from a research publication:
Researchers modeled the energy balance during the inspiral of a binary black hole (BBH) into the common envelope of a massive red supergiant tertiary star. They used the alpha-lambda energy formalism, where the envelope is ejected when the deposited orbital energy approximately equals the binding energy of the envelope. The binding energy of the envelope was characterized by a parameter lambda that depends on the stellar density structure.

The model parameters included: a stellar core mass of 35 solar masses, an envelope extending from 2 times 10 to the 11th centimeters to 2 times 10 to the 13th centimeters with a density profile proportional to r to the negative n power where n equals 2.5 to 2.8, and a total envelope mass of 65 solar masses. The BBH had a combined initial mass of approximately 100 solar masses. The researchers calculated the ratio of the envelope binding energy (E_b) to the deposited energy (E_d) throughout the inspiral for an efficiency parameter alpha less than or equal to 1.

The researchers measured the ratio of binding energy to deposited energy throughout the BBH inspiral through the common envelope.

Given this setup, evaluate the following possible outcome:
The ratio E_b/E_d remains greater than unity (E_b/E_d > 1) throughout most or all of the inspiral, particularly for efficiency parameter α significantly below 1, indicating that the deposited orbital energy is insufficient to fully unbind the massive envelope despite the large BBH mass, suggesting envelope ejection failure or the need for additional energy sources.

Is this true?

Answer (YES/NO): NO